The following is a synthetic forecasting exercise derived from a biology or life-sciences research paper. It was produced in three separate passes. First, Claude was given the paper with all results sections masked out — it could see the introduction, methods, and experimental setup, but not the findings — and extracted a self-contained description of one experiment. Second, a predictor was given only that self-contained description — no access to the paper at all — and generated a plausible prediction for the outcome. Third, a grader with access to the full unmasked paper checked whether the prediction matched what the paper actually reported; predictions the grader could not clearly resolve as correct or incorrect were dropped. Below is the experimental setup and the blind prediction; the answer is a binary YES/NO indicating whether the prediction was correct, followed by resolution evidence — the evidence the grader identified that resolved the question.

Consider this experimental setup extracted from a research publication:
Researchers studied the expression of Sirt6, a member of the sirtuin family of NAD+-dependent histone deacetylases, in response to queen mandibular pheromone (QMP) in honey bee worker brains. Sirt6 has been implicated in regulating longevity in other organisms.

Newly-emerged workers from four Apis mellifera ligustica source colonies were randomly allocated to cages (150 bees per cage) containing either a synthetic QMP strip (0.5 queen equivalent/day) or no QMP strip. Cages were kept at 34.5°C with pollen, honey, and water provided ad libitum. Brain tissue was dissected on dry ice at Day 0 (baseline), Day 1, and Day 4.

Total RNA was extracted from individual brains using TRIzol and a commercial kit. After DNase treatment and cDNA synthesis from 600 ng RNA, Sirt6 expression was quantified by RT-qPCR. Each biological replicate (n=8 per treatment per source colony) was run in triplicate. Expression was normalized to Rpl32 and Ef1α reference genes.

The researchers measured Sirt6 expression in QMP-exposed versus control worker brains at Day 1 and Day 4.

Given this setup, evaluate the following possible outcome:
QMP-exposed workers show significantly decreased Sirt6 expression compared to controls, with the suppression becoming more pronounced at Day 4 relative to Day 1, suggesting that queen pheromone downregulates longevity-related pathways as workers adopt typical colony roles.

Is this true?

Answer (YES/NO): NO